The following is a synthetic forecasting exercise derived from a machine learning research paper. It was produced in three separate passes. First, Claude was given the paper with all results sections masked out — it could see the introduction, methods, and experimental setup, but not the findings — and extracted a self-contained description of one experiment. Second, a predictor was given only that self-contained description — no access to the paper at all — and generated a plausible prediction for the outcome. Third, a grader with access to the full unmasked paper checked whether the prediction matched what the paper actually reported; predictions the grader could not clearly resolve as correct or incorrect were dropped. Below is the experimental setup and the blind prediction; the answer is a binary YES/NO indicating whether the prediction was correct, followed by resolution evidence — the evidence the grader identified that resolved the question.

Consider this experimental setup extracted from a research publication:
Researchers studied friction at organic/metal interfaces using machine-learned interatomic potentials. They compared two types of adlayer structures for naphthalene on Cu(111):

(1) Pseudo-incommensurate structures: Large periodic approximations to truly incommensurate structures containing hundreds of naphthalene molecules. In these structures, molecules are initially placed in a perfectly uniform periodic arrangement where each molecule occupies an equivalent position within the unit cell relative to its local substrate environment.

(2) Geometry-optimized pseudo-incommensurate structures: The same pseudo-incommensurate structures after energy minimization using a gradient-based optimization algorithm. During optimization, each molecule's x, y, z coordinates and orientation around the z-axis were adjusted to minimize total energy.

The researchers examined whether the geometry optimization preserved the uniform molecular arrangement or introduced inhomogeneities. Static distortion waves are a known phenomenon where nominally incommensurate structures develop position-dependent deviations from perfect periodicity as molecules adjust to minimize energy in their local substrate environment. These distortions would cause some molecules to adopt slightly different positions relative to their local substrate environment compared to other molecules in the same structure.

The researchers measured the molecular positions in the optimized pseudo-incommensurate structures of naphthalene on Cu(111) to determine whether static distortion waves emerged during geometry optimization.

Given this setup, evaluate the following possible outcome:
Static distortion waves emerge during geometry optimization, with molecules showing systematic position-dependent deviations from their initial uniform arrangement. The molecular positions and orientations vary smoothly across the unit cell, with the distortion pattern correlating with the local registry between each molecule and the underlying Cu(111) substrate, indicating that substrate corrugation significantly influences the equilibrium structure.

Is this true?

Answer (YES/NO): YES